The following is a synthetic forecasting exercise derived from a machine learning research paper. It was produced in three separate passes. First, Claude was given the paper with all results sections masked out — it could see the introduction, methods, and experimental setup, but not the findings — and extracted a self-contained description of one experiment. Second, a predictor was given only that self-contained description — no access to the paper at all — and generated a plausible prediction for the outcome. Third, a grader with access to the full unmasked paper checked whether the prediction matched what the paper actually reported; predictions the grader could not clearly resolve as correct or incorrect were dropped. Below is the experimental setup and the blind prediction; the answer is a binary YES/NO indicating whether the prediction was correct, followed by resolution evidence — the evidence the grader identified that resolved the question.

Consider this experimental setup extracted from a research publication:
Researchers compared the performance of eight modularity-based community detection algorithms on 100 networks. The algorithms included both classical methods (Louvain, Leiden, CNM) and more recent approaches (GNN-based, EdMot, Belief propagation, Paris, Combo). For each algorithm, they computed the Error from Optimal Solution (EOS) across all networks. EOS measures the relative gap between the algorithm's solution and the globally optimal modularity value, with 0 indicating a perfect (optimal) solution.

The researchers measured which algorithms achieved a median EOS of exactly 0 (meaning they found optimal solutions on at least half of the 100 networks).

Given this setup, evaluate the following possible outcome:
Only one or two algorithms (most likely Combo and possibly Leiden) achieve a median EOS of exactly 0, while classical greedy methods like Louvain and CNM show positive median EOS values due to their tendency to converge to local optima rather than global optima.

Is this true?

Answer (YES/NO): NO